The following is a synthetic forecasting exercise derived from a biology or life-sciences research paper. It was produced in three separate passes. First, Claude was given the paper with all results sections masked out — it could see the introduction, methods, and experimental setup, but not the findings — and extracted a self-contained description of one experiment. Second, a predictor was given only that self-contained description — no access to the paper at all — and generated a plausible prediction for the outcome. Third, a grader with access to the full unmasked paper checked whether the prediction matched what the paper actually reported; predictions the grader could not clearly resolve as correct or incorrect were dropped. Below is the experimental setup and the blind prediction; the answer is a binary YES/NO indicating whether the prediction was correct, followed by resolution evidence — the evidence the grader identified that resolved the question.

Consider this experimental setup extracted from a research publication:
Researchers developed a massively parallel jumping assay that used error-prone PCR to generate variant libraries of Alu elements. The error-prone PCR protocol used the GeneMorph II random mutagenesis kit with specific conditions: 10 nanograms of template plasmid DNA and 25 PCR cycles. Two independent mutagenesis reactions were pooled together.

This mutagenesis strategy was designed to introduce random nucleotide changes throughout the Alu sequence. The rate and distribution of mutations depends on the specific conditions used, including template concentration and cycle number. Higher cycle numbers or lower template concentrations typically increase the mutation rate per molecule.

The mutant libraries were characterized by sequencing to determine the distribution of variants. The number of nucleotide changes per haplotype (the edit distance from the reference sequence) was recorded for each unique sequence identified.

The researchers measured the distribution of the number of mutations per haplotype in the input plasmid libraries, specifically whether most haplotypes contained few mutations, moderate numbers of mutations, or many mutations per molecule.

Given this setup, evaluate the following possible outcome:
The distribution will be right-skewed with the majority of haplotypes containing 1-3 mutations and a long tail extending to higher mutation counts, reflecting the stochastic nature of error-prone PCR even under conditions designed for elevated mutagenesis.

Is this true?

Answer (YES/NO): NO